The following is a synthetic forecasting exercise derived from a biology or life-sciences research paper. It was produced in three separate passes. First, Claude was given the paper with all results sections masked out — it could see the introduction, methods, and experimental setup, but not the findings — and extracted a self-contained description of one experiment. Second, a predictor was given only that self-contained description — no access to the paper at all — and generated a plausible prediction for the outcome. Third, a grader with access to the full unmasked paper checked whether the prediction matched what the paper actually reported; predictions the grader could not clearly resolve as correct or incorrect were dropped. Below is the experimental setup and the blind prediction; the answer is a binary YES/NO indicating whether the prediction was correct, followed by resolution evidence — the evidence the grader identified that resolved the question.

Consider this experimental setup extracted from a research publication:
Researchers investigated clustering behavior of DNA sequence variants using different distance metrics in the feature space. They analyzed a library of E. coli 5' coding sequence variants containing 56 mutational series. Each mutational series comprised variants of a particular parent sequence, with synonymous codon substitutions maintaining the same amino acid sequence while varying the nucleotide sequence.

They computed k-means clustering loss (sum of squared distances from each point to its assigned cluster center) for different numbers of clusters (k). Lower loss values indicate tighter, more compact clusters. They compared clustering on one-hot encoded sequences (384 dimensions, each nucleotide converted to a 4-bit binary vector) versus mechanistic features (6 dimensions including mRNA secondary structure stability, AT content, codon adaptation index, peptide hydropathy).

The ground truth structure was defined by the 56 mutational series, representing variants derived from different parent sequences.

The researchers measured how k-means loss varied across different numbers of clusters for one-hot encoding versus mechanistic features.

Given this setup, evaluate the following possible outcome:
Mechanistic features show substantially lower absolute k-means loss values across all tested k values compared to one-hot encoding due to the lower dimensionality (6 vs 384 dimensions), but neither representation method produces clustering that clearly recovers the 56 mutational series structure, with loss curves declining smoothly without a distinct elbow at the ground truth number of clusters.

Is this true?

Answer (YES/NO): NO